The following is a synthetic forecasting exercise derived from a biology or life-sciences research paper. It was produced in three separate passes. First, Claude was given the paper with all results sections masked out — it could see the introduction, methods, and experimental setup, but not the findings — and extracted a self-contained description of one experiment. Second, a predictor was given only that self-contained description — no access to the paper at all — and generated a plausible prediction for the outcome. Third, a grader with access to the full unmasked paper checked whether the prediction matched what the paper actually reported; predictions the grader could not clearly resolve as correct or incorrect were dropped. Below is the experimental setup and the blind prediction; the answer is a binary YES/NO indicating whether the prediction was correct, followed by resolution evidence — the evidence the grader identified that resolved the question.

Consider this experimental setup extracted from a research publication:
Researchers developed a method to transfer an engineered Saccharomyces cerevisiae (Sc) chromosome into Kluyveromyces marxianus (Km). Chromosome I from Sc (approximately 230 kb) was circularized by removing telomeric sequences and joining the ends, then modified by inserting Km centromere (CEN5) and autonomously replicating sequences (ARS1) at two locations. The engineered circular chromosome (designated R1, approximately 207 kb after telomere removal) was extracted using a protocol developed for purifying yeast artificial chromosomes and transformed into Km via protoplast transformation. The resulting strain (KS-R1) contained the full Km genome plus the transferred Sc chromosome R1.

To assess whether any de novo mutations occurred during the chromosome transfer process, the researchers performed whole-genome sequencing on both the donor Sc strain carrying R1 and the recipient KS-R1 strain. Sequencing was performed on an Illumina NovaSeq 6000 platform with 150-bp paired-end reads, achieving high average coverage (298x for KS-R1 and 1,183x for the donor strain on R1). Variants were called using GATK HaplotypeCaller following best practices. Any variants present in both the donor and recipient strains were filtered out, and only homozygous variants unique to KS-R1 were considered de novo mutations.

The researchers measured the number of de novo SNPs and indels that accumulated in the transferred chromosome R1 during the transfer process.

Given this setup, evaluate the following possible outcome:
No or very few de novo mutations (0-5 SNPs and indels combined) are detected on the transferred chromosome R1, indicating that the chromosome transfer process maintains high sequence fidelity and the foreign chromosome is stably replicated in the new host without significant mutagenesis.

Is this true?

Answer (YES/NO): YES